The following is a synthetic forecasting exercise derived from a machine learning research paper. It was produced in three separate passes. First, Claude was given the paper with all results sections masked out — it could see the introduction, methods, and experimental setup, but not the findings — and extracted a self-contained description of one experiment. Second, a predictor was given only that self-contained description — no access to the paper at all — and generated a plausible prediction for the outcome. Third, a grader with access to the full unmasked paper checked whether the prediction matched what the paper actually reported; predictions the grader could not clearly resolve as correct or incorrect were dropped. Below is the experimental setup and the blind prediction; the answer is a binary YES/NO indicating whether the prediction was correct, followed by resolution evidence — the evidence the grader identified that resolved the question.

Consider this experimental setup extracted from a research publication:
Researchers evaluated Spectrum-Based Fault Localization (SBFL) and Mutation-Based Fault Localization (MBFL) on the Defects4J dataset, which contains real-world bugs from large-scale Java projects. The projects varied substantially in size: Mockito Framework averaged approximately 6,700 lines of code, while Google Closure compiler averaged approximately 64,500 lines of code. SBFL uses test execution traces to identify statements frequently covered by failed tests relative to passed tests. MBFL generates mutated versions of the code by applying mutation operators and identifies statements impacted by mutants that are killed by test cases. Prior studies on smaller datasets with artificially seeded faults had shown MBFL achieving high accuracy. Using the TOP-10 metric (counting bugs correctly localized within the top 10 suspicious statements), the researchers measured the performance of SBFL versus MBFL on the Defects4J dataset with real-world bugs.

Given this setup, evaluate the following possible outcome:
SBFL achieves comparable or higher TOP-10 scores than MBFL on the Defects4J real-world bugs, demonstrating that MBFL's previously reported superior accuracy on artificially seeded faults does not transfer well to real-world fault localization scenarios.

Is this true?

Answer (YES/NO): YES